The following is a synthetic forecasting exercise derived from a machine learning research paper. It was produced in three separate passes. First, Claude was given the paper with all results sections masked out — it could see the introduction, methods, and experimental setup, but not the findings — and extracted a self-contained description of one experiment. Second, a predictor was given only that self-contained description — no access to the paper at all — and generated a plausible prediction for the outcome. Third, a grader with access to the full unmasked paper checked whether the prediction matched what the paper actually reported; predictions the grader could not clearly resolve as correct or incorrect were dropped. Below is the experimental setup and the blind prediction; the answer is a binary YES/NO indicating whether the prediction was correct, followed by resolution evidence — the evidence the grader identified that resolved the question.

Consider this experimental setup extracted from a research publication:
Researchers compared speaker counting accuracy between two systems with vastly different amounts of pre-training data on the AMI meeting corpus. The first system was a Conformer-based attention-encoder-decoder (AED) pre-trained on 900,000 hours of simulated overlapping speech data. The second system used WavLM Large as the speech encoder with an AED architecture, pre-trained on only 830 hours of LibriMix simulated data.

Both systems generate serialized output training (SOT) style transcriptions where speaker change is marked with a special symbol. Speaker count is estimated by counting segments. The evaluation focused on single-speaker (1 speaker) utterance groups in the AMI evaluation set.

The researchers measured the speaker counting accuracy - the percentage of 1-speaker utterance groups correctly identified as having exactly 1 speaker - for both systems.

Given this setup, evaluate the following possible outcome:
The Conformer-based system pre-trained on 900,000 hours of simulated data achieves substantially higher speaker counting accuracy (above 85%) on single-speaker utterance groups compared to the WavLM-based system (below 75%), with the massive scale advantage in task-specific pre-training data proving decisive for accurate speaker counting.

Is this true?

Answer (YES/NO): NO